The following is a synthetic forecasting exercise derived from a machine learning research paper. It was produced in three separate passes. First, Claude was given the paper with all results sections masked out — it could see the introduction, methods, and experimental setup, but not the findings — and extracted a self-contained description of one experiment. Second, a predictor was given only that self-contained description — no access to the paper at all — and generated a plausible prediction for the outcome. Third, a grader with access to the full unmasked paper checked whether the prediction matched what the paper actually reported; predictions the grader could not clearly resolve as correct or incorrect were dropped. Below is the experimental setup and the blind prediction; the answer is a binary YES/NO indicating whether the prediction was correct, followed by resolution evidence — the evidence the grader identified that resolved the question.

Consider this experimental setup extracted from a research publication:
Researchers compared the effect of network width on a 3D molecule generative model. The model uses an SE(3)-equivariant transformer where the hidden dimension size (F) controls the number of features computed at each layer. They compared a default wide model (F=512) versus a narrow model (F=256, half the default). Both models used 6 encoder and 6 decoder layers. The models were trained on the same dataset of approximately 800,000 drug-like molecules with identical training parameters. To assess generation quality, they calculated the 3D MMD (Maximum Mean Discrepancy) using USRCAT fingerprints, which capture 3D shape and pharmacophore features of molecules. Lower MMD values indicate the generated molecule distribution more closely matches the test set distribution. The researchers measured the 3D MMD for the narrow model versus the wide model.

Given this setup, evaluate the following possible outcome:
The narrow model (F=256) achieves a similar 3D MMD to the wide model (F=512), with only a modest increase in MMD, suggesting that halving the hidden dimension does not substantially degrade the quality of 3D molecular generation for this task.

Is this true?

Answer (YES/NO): NO